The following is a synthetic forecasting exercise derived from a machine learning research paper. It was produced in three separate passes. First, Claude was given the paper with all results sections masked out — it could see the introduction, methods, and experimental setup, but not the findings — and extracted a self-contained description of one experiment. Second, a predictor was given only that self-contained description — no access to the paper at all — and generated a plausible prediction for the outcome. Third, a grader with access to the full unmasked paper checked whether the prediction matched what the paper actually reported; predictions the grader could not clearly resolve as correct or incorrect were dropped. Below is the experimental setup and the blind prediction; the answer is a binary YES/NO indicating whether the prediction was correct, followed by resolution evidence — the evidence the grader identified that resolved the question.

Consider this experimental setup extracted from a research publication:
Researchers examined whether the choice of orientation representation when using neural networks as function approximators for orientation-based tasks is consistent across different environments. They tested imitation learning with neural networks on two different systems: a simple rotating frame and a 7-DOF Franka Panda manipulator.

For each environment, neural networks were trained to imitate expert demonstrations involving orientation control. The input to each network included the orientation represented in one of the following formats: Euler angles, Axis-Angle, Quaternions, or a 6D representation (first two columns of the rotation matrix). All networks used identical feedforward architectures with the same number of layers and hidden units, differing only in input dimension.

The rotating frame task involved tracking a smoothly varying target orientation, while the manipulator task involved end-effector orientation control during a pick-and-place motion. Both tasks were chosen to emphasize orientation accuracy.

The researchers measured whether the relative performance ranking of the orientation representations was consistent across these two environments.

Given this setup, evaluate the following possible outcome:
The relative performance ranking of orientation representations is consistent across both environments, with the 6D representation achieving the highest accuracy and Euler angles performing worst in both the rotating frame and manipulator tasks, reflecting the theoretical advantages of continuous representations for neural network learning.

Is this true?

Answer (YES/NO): NO